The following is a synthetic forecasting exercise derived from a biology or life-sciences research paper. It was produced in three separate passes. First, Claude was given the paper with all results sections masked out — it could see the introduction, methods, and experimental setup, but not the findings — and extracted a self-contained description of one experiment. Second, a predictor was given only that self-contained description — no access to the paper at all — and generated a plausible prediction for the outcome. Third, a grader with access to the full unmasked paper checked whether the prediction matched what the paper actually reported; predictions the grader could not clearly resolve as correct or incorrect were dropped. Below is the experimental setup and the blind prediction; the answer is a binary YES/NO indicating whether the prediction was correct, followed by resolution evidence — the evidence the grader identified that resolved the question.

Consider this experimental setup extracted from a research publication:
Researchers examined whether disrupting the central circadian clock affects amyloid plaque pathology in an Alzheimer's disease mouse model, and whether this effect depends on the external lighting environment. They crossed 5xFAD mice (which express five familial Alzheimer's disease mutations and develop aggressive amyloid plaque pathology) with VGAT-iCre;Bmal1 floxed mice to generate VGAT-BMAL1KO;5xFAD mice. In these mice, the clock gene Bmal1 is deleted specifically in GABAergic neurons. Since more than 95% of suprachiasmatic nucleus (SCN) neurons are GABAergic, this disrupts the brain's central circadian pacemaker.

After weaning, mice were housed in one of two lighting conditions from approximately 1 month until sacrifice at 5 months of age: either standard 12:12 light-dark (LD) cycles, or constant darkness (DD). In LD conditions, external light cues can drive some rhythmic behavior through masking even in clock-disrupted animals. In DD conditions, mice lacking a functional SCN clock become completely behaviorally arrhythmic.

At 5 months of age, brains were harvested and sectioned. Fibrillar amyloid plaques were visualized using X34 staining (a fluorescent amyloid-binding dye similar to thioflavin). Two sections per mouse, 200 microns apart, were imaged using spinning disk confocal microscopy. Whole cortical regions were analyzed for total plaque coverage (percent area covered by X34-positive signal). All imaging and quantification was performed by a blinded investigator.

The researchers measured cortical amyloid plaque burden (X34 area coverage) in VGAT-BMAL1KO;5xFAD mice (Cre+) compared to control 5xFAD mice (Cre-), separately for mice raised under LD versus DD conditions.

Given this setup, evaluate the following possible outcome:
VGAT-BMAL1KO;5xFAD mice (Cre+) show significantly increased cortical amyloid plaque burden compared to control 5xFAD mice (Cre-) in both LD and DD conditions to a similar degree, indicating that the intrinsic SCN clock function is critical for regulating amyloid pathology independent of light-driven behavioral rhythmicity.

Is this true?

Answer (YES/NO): NO